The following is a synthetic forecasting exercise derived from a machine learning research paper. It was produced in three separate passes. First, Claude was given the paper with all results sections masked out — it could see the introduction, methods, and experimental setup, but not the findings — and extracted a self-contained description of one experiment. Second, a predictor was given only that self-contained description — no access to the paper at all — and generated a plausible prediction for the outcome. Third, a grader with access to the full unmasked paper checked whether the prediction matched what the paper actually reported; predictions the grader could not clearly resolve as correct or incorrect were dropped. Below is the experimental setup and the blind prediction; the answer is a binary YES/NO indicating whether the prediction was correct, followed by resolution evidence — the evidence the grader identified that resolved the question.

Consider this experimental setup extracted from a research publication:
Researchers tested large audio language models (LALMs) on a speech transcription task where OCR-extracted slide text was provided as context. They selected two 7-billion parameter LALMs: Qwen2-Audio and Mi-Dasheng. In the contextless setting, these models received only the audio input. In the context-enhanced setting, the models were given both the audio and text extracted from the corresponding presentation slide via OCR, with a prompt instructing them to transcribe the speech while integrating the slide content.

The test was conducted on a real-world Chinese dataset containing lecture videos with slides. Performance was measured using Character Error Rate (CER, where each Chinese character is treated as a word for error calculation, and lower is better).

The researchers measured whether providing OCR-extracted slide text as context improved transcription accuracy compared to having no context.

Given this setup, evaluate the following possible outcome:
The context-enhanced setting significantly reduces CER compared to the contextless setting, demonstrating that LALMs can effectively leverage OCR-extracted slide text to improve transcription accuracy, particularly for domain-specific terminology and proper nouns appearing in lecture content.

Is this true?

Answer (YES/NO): NO